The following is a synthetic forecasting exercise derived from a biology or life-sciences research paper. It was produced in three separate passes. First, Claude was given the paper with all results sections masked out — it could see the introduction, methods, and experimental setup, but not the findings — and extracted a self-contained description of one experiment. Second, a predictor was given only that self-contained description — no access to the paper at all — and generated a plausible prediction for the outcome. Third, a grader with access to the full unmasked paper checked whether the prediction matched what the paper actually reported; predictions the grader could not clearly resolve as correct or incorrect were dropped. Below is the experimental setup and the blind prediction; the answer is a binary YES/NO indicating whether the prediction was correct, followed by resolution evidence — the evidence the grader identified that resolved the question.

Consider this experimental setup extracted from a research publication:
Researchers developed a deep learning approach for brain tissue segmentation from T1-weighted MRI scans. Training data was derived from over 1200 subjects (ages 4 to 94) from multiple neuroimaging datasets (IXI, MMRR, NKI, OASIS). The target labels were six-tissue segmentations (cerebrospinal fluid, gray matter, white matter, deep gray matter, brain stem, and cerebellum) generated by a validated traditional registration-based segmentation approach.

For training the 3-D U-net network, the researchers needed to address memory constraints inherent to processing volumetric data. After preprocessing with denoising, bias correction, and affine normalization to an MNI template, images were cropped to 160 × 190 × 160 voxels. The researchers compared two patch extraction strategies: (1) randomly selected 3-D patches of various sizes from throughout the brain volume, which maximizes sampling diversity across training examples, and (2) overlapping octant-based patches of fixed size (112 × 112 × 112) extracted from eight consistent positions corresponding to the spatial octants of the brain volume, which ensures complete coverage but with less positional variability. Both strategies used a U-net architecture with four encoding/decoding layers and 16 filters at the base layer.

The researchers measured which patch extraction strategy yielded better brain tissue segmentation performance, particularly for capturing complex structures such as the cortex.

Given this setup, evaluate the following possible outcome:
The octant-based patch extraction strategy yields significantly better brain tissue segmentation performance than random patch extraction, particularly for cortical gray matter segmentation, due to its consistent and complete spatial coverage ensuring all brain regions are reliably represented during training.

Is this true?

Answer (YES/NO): YES